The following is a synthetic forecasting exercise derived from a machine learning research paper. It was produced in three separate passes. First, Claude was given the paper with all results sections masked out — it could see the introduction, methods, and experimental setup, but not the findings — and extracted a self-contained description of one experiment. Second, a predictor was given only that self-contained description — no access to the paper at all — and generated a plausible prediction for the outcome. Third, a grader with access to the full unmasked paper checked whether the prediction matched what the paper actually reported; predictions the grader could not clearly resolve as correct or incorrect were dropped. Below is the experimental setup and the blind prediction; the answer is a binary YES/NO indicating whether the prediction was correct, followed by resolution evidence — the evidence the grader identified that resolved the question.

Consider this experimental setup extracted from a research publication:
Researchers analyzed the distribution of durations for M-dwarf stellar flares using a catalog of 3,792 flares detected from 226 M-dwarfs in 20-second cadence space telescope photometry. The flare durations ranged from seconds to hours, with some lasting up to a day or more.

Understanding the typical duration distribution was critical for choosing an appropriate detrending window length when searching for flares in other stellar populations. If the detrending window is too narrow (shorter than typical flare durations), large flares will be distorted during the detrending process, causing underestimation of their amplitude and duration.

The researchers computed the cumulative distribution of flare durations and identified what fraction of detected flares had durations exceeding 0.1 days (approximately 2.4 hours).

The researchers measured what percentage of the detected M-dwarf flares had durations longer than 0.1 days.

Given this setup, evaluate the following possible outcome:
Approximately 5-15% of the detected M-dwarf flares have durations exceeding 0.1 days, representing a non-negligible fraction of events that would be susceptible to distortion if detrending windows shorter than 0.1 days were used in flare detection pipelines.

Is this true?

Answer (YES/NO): NO